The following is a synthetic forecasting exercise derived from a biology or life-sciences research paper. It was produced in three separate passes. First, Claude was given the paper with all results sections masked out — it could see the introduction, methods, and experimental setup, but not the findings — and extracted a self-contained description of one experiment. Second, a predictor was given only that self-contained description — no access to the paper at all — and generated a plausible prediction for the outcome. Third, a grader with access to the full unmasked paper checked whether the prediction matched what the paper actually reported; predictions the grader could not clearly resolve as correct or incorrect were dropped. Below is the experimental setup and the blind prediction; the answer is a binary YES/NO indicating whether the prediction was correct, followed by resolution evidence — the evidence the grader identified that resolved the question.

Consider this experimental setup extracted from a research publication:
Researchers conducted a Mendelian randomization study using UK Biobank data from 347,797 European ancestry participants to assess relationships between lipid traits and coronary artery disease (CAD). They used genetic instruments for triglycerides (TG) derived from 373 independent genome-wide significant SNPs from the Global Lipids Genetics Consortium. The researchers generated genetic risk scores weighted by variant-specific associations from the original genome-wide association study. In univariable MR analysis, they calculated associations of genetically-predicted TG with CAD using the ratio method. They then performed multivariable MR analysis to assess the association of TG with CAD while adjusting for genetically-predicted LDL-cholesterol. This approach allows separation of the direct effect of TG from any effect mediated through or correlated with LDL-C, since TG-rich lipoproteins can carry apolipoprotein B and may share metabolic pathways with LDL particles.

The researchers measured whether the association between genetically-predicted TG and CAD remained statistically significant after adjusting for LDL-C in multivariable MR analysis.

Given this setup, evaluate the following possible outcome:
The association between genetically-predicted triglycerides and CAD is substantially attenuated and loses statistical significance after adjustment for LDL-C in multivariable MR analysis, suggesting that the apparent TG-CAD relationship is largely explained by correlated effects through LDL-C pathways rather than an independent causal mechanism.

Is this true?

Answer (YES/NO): NO